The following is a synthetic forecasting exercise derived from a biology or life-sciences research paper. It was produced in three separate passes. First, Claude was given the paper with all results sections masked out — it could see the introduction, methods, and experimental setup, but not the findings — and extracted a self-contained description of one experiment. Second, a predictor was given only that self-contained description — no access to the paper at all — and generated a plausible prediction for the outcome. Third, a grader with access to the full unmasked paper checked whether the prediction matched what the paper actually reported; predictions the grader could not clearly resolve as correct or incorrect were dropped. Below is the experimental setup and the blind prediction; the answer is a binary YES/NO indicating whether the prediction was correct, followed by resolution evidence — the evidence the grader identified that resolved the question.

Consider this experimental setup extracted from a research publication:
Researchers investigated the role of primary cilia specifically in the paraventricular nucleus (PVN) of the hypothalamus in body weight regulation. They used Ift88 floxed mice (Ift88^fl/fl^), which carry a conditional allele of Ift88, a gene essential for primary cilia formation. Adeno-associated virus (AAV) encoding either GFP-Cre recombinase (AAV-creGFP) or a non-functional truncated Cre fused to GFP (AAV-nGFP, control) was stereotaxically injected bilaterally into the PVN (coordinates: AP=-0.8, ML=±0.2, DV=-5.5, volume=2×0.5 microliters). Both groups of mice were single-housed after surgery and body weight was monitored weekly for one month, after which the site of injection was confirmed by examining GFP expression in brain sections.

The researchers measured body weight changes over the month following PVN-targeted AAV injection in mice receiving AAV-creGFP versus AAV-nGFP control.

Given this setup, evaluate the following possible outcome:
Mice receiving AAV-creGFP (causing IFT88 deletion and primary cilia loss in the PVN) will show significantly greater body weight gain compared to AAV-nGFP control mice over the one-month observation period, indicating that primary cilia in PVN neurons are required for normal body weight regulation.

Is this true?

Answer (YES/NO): YES